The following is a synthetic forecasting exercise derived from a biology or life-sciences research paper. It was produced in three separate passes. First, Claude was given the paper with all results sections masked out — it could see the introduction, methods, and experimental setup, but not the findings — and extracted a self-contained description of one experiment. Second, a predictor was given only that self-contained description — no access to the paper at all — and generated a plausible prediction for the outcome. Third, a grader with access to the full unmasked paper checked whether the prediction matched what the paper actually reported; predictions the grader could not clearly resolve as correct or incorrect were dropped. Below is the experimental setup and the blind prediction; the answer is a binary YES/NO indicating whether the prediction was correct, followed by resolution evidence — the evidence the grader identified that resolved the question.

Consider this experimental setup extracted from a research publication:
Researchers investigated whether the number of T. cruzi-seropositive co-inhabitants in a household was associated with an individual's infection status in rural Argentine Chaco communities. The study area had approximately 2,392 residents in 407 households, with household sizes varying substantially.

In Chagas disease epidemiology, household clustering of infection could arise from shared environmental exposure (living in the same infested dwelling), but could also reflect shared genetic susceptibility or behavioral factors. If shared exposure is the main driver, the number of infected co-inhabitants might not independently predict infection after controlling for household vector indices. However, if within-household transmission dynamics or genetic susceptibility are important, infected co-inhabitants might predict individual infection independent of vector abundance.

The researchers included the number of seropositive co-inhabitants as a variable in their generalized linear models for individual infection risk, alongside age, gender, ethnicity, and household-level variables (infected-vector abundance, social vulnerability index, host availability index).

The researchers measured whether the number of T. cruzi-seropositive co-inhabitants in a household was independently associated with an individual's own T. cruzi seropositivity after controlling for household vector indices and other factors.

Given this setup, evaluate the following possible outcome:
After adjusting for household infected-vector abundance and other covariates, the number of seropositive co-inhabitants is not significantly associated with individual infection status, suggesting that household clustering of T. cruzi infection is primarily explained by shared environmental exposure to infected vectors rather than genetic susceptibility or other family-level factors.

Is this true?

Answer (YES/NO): NO